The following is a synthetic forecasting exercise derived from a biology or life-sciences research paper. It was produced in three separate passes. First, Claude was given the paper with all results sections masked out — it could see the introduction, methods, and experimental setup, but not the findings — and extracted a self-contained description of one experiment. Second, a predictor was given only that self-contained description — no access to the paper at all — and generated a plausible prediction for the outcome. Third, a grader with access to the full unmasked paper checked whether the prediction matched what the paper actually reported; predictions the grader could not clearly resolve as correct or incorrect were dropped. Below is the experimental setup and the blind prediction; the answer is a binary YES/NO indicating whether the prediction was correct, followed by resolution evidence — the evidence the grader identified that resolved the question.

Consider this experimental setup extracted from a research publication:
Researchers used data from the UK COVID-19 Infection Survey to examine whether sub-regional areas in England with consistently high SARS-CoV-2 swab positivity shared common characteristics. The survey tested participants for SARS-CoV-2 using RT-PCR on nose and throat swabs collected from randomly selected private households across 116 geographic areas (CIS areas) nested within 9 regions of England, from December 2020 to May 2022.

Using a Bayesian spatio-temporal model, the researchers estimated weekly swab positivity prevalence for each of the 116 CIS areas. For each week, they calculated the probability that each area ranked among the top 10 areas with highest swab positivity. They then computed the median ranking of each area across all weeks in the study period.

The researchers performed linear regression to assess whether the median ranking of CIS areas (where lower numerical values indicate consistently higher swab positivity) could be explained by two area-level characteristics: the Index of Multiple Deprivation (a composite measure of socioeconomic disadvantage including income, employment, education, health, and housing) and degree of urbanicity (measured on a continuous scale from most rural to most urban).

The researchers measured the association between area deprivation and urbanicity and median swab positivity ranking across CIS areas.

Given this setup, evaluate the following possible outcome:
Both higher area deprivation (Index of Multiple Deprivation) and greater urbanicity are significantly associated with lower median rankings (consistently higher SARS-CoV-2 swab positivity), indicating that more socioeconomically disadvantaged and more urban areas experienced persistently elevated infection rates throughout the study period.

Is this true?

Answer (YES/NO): YES